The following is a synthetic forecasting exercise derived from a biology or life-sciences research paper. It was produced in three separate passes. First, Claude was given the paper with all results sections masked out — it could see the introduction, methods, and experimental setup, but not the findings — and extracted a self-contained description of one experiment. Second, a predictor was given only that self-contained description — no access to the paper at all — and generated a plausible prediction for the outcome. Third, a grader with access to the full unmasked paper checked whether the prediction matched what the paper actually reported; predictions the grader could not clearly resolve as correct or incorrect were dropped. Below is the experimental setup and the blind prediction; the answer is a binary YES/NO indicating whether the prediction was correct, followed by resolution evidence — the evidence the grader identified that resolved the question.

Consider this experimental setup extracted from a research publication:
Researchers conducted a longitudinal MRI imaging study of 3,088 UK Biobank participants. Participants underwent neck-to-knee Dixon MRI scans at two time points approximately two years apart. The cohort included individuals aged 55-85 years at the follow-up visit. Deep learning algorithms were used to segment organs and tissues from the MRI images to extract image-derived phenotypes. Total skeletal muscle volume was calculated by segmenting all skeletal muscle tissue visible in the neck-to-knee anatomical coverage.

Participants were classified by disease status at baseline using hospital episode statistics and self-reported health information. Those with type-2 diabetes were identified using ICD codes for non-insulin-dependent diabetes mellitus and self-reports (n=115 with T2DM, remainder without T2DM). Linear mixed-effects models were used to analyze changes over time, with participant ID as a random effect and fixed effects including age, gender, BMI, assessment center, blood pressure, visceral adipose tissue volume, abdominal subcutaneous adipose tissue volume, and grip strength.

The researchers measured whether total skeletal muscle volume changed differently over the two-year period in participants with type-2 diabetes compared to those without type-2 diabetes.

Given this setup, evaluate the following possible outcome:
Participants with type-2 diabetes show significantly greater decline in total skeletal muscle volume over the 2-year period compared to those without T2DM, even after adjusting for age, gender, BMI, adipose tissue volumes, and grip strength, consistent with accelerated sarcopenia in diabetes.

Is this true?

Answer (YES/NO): NO